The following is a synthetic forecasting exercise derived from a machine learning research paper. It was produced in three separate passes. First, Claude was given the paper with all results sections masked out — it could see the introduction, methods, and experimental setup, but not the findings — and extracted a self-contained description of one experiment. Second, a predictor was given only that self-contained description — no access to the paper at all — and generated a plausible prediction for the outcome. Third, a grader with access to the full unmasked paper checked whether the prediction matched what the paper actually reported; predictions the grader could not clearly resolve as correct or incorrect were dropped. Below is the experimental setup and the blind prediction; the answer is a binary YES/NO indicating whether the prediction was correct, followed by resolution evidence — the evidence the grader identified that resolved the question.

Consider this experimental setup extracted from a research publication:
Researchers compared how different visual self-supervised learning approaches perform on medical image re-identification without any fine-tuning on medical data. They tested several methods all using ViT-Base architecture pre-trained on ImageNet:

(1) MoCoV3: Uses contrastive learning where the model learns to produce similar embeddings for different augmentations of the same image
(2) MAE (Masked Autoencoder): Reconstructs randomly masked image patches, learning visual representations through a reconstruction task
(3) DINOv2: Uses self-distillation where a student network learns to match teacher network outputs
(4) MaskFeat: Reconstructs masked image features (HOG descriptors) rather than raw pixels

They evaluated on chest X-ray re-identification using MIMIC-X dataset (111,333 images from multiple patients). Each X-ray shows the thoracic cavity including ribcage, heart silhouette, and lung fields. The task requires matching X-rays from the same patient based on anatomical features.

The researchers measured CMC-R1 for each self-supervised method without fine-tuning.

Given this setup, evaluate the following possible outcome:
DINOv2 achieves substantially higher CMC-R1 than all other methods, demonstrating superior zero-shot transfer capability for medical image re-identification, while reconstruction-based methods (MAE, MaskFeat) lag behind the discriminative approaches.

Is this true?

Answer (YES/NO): NO